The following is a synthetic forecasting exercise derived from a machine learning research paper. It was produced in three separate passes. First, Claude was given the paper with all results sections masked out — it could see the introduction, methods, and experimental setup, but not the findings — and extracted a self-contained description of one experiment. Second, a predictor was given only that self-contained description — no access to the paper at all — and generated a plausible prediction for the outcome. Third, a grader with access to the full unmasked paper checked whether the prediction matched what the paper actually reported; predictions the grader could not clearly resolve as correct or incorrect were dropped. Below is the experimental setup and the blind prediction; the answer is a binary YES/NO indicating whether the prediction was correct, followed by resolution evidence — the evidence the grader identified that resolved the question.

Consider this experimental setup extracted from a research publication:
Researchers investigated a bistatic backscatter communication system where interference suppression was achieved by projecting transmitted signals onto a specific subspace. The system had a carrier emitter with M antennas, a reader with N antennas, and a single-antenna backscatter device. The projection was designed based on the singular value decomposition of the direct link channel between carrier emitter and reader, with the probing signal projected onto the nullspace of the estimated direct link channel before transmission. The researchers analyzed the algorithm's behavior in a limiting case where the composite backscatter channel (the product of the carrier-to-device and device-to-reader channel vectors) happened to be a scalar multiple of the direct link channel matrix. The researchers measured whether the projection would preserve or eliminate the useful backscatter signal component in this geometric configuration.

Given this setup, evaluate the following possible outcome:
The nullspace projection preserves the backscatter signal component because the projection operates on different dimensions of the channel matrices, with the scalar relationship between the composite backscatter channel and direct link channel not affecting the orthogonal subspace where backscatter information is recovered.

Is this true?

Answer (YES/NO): NO